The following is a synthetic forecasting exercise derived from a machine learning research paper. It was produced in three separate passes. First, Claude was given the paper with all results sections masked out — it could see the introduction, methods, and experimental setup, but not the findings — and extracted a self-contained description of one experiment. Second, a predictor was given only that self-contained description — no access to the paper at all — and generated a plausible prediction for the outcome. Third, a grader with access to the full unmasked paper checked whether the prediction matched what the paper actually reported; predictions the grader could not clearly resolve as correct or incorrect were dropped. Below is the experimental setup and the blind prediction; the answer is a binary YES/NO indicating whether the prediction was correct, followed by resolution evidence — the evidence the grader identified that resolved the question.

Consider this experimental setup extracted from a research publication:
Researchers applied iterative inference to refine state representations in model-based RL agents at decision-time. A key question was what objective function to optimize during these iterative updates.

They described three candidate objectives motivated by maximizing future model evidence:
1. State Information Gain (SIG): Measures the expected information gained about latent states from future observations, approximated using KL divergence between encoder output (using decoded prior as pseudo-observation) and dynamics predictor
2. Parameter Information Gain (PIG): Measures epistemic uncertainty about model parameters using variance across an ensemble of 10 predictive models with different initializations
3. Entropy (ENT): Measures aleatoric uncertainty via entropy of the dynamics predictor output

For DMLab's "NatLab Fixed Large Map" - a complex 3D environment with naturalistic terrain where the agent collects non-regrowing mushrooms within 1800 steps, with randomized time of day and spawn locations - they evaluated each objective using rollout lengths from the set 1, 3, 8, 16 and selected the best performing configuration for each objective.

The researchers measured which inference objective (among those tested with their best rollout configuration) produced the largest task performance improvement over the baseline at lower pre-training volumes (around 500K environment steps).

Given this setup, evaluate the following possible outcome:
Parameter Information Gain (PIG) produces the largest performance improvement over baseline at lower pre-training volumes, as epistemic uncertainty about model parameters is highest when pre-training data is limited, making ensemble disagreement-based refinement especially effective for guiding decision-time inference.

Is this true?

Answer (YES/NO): YES